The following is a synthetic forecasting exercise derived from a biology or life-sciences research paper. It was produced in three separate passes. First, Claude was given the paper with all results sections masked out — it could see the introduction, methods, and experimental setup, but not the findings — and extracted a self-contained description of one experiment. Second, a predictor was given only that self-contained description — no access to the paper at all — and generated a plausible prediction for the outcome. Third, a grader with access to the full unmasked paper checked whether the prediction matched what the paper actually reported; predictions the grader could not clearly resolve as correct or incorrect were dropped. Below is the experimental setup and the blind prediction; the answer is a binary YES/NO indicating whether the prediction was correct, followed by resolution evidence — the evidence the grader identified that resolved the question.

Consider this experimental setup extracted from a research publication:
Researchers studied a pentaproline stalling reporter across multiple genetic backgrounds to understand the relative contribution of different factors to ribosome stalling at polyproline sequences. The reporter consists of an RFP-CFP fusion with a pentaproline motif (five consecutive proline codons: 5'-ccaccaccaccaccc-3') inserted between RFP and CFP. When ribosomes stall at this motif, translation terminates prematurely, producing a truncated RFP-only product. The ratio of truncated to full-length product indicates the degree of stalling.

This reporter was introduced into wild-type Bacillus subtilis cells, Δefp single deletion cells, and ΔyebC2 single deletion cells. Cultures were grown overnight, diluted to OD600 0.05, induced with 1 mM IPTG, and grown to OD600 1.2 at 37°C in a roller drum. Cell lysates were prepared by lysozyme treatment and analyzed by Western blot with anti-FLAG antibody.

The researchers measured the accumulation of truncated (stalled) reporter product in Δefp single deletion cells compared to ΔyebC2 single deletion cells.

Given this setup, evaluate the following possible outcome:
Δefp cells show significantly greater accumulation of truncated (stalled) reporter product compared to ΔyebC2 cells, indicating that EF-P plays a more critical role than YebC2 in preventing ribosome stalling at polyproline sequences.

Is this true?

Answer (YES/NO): YES